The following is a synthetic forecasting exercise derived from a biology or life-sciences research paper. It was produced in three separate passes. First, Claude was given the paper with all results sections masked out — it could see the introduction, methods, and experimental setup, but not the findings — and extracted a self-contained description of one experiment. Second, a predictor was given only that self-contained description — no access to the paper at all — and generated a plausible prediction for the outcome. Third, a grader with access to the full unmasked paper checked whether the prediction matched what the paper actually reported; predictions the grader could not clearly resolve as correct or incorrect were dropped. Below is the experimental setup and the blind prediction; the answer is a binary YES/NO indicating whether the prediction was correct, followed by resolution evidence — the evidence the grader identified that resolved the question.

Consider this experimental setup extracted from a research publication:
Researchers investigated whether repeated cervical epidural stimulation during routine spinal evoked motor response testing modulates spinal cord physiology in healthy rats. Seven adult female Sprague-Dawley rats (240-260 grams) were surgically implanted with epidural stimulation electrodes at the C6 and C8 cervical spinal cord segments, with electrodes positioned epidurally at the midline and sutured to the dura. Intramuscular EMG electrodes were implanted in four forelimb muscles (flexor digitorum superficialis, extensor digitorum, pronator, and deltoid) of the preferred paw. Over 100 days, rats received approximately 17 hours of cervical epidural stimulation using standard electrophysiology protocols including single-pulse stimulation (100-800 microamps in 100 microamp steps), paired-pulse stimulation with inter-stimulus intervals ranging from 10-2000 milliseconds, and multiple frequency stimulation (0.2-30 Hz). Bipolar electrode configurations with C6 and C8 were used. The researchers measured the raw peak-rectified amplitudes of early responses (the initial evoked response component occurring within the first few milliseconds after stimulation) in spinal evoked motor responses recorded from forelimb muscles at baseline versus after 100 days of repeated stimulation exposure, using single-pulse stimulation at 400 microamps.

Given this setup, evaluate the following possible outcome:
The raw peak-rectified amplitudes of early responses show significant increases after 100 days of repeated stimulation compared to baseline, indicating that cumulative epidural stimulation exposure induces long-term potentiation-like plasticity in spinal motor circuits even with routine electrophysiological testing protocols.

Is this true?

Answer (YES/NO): NO